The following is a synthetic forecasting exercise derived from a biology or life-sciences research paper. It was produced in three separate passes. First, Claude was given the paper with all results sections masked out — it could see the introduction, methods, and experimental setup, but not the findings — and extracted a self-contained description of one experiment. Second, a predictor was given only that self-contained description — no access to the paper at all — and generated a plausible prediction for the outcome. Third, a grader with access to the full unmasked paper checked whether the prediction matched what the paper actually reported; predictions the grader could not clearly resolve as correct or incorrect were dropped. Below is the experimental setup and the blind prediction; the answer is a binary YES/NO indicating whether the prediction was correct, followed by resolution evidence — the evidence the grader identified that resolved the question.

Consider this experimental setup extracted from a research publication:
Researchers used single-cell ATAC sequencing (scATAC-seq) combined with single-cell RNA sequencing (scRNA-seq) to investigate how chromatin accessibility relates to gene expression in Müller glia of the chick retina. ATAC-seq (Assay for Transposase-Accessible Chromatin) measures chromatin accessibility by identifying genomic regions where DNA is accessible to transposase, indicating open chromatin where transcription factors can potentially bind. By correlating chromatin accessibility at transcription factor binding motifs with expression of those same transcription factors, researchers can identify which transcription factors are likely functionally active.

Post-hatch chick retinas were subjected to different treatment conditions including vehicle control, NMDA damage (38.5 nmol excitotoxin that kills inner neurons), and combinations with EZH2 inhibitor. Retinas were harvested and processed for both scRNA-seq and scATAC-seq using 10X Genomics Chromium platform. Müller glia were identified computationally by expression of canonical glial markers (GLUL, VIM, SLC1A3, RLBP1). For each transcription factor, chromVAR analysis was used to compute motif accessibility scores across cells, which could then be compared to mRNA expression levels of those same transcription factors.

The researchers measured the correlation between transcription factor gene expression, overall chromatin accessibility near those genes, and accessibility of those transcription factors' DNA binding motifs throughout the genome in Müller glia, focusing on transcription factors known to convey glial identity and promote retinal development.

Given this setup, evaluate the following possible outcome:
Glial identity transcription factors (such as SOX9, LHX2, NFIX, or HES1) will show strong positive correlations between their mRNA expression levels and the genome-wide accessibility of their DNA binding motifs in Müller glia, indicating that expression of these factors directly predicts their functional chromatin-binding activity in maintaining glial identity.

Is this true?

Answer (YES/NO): YES